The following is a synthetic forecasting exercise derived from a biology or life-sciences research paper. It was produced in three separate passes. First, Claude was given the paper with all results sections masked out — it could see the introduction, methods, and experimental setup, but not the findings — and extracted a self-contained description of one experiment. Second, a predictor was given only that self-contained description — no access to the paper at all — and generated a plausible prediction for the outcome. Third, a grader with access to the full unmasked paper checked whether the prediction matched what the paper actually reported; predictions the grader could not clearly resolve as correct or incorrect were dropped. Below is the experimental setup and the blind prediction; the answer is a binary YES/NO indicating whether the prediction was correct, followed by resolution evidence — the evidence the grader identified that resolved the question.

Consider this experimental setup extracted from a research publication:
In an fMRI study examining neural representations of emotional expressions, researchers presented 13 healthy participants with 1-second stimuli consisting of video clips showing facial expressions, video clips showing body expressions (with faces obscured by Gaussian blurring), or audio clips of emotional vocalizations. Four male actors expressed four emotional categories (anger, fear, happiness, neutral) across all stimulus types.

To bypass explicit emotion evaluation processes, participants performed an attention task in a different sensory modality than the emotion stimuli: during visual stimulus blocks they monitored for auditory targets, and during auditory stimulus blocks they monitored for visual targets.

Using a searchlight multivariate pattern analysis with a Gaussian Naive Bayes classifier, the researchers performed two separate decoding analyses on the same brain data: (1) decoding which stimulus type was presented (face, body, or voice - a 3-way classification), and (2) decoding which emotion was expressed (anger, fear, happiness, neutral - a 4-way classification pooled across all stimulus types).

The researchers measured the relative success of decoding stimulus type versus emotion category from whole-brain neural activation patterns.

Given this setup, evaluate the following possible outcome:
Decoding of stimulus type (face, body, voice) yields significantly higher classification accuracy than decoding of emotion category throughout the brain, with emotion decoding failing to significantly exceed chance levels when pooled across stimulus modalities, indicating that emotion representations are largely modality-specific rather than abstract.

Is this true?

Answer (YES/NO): NO